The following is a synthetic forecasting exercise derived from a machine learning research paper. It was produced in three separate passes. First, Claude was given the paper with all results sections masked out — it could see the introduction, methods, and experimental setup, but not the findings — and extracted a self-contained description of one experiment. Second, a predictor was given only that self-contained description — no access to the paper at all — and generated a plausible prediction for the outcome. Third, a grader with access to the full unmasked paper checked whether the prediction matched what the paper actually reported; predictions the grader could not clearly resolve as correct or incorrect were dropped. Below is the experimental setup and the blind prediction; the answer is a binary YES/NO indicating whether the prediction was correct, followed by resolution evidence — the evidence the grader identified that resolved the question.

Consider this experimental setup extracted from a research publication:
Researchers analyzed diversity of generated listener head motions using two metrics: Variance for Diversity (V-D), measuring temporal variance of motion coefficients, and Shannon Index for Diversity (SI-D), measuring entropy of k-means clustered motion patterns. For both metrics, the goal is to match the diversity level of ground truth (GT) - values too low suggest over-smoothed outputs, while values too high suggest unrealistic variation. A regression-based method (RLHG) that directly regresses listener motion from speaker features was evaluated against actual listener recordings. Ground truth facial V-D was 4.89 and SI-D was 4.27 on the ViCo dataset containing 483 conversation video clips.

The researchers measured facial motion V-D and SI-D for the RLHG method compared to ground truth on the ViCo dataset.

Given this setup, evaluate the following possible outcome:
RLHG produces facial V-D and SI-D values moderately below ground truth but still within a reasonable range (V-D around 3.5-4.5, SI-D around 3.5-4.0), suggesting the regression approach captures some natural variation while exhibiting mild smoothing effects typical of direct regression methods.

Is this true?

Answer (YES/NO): NO